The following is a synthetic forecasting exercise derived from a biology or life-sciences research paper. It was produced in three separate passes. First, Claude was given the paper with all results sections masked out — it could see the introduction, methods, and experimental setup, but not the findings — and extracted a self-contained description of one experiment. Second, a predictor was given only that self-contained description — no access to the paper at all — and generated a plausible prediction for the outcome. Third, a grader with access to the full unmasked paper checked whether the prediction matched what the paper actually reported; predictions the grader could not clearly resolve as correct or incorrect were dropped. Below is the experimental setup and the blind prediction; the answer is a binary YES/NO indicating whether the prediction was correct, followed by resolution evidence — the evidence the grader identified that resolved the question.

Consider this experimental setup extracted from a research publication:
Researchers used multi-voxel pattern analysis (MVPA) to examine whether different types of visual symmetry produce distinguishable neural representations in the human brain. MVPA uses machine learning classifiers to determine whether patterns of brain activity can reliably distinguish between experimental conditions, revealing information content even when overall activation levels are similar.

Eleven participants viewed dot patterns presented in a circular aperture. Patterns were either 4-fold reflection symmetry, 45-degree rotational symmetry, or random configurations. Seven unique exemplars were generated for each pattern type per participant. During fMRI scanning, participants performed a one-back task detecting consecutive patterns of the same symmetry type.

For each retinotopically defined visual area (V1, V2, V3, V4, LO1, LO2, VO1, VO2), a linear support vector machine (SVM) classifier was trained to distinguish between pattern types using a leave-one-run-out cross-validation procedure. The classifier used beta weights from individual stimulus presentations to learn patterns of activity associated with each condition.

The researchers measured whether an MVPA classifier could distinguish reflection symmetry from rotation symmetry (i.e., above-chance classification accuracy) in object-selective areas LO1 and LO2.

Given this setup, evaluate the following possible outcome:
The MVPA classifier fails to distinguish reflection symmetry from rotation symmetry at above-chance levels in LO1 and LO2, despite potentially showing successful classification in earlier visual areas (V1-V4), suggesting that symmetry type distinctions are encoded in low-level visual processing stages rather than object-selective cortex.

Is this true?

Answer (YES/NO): NO